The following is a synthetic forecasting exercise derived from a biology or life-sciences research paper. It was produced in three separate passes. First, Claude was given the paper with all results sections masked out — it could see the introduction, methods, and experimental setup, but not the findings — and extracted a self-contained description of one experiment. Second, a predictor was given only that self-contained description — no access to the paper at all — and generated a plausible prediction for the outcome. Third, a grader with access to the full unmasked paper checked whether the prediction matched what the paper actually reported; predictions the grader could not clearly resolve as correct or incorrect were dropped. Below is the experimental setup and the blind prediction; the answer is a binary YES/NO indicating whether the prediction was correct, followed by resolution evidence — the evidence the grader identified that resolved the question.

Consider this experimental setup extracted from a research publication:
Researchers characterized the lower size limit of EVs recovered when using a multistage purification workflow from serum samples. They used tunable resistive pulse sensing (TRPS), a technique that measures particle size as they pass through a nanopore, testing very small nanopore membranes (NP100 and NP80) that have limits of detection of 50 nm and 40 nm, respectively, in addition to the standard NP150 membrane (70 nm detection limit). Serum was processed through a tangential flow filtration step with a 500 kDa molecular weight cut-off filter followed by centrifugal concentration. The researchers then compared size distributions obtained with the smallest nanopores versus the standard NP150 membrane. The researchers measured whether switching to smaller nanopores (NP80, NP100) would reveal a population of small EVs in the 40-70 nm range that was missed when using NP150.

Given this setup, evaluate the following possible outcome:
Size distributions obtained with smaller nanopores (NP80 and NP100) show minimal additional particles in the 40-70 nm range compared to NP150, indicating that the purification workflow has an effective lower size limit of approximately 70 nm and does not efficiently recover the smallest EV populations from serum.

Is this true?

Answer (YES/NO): YES